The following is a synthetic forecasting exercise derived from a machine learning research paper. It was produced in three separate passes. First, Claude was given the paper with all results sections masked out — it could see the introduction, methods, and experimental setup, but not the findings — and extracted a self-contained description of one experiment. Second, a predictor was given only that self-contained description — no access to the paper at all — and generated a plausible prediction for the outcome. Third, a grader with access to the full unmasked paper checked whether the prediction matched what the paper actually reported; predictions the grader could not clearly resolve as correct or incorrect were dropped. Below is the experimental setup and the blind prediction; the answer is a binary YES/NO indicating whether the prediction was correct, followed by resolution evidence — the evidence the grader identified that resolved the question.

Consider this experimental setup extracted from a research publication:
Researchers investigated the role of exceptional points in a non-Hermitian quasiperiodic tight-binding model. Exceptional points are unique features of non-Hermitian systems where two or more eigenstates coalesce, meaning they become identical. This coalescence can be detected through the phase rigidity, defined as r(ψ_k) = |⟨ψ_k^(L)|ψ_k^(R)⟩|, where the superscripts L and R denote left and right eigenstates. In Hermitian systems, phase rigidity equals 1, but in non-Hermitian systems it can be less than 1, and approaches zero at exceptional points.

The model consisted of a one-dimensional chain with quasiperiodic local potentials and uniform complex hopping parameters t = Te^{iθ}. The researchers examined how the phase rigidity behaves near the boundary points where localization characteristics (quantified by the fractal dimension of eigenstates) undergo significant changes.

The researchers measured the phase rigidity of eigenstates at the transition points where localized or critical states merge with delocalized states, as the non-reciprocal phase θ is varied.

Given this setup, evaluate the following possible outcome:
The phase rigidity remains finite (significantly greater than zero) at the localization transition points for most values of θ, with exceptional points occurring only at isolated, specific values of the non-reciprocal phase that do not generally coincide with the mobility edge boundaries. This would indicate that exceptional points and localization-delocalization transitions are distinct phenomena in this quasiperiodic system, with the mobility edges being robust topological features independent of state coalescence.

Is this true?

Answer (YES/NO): NO